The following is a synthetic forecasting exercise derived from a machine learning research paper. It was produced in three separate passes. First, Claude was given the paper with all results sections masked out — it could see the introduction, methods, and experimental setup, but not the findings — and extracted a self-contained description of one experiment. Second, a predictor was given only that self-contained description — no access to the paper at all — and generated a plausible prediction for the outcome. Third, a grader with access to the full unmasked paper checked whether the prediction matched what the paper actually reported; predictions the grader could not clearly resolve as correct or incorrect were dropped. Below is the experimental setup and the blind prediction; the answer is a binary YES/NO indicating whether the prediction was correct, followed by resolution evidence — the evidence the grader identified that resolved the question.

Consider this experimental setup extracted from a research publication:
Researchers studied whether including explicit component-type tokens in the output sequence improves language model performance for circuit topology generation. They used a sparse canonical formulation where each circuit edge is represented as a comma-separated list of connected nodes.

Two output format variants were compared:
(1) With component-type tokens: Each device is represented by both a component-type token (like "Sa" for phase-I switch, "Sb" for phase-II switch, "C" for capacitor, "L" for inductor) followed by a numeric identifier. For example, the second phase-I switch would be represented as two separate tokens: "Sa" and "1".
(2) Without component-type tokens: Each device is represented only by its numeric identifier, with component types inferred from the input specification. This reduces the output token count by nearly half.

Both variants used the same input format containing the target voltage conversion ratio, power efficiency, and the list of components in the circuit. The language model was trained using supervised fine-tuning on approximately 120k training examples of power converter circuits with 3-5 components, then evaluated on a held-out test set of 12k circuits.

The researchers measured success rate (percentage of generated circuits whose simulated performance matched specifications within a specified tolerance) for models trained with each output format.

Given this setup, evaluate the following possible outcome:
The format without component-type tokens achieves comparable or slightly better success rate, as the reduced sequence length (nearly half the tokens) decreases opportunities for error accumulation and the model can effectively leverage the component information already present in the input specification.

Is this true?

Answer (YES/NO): NO